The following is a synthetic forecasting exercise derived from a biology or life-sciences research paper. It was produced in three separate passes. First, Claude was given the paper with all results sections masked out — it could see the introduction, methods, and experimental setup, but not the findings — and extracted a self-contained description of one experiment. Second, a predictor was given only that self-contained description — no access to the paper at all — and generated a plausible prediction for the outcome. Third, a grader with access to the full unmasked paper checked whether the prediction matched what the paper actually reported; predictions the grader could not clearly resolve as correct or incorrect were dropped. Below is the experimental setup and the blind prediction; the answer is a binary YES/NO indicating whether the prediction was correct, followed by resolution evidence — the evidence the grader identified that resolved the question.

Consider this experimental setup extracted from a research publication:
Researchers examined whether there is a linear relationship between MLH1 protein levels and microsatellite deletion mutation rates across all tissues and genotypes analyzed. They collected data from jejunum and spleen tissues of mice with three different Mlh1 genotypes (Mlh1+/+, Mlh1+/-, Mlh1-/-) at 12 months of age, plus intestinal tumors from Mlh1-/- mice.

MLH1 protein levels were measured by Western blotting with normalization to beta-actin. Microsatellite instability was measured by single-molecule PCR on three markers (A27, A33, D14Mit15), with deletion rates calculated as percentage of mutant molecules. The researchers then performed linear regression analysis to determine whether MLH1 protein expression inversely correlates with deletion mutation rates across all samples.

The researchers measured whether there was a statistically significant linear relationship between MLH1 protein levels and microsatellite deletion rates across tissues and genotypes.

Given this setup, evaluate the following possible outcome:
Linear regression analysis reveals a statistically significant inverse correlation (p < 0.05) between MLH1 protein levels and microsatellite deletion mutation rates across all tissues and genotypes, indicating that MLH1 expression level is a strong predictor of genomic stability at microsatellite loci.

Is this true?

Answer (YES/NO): NO